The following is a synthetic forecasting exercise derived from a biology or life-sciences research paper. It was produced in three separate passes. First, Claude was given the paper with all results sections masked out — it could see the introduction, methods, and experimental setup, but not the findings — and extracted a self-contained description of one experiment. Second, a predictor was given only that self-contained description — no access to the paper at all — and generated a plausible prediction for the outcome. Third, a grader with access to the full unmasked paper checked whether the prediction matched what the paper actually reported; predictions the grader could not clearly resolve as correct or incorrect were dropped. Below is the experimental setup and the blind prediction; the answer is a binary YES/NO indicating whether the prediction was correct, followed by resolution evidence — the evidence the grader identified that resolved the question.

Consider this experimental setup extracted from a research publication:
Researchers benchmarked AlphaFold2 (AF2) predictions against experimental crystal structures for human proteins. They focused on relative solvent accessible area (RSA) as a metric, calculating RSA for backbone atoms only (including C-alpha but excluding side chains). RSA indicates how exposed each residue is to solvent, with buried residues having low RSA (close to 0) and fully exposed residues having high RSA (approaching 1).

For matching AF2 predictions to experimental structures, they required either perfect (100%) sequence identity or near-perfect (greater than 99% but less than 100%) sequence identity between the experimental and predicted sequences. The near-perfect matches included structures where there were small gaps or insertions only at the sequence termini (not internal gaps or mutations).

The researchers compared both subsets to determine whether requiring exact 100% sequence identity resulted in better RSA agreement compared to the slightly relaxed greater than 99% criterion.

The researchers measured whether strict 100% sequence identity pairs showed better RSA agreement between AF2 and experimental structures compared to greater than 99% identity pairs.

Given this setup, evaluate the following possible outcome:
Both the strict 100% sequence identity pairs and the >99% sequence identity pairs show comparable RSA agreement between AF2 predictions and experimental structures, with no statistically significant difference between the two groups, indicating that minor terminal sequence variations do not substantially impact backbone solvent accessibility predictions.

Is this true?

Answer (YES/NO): YES